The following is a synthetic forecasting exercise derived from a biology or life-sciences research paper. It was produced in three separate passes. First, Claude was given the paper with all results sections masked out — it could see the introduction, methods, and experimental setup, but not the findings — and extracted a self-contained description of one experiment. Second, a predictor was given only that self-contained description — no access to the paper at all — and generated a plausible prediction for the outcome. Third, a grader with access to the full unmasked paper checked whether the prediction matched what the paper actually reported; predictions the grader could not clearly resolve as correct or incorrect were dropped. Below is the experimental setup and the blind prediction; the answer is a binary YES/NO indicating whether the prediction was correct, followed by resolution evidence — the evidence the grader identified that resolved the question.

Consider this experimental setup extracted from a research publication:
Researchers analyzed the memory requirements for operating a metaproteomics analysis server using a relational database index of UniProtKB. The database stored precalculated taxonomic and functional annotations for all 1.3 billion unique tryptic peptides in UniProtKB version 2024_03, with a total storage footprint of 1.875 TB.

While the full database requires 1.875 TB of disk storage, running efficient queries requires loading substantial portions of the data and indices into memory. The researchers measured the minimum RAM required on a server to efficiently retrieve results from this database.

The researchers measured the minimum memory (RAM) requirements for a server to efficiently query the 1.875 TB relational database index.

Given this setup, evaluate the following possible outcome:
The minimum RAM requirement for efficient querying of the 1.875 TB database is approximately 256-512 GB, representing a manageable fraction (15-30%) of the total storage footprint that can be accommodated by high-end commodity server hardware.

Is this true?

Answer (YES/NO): NO